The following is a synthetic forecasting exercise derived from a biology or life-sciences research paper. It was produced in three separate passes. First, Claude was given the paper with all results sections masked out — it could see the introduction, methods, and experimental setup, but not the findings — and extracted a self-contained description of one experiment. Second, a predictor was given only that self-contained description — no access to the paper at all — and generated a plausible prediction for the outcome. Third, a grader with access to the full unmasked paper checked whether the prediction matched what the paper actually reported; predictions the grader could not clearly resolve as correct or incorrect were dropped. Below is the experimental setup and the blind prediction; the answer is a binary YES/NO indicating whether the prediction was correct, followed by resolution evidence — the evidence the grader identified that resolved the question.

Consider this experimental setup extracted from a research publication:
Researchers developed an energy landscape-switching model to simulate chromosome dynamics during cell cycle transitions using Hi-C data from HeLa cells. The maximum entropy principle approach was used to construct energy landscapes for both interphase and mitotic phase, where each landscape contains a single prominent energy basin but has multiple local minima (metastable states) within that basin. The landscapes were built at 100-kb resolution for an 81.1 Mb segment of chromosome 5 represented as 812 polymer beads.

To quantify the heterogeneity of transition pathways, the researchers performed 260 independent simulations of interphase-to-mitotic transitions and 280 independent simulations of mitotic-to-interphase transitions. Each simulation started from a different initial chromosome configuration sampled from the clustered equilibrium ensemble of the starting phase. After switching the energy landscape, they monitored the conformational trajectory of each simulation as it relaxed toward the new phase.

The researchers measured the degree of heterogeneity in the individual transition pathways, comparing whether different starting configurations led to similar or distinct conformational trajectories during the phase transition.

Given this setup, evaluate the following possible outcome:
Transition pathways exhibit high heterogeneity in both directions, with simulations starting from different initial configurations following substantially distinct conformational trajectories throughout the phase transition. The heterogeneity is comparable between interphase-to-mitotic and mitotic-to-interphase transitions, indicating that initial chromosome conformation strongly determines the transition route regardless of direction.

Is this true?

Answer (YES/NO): NO